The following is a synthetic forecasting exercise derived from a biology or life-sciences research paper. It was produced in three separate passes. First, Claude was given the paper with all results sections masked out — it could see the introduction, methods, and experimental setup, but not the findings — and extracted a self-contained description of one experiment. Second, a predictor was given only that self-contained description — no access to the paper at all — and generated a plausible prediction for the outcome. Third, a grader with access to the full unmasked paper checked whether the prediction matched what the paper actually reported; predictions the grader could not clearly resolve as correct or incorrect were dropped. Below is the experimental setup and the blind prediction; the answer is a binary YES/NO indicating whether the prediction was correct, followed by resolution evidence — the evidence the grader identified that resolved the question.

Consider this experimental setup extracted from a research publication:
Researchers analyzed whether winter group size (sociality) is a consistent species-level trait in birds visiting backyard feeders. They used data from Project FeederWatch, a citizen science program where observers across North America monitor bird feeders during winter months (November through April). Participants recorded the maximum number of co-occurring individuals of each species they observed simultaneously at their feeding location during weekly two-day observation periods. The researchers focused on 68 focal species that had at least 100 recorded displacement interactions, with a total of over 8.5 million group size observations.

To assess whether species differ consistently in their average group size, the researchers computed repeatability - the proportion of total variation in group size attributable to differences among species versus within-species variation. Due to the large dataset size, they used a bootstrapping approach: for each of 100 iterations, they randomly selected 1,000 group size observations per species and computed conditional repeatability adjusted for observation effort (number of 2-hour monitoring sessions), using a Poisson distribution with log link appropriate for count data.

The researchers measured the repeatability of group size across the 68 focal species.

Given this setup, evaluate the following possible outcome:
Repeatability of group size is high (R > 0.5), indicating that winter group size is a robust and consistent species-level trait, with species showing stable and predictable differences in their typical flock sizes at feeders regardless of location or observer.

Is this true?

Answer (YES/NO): NO